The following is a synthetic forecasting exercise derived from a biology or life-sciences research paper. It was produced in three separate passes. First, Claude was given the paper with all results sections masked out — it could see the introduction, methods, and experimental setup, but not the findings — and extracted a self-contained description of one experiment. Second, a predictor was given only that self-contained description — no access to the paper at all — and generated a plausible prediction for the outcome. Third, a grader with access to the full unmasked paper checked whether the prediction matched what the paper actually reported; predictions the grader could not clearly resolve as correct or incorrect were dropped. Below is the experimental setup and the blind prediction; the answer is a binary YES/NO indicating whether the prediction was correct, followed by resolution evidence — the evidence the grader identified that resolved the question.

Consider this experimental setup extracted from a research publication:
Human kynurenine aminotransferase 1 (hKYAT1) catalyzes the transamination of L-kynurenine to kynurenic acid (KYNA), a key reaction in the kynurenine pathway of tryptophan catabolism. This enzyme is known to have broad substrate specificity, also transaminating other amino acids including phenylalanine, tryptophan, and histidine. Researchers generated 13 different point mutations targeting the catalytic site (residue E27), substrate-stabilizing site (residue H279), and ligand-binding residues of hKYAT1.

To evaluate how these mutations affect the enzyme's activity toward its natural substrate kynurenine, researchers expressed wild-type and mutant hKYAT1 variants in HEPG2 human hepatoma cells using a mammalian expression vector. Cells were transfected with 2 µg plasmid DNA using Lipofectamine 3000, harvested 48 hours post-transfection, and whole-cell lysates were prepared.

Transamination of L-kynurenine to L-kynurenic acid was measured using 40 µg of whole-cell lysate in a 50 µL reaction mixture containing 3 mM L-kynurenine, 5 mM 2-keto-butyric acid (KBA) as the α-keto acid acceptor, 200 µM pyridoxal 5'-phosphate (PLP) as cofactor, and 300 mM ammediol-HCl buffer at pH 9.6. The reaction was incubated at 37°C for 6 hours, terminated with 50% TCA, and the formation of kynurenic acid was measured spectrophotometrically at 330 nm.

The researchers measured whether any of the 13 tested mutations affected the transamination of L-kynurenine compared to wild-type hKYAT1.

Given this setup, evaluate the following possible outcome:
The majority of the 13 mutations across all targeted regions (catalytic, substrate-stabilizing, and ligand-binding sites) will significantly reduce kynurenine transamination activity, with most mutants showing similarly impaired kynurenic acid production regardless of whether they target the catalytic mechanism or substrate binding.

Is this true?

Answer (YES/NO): NO